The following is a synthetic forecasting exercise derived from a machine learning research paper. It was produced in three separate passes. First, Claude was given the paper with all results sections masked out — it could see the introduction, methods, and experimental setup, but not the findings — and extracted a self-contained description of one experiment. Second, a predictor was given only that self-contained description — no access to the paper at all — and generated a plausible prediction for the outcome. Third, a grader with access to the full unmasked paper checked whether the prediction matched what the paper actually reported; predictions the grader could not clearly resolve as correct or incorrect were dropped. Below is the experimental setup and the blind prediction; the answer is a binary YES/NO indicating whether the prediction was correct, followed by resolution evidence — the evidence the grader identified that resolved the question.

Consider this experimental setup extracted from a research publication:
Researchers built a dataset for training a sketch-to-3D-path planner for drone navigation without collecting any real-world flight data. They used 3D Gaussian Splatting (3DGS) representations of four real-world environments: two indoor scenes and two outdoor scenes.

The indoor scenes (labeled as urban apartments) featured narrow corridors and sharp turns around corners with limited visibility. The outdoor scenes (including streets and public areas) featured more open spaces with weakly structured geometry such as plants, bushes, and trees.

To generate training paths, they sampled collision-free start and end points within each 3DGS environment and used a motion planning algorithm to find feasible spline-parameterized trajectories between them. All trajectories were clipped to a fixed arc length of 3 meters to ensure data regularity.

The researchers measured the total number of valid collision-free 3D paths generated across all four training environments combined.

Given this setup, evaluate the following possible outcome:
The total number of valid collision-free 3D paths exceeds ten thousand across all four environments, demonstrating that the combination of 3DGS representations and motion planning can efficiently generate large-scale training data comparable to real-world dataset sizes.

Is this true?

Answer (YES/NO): YES